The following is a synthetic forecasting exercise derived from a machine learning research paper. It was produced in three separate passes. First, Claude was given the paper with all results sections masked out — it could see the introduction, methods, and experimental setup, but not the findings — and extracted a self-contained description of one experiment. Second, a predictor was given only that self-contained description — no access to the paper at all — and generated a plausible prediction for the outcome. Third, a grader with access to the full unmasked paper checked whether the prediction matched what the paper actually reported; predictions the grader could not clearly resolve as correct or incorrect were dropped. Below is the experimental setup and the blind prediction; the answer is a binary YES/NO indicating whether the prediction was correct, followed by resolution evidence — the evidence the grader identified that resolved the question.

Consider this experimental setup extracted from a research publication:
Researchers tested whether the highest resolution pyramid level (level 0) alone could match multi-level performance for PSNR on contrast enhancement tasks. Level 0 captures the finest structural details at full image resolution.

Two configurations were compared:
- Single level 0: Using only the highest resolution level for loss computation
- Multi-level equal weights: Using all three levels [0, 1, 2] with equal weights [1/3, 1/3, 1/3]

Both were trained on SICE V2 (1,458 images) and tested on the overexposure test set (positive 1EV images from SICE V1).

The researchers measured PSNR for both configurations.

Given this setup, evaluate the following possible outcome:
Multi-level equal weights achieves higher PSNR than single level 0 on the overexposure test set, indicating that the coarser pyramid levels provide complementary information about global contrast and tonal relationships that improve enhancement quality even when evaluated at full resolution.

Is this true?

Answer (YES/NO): YES